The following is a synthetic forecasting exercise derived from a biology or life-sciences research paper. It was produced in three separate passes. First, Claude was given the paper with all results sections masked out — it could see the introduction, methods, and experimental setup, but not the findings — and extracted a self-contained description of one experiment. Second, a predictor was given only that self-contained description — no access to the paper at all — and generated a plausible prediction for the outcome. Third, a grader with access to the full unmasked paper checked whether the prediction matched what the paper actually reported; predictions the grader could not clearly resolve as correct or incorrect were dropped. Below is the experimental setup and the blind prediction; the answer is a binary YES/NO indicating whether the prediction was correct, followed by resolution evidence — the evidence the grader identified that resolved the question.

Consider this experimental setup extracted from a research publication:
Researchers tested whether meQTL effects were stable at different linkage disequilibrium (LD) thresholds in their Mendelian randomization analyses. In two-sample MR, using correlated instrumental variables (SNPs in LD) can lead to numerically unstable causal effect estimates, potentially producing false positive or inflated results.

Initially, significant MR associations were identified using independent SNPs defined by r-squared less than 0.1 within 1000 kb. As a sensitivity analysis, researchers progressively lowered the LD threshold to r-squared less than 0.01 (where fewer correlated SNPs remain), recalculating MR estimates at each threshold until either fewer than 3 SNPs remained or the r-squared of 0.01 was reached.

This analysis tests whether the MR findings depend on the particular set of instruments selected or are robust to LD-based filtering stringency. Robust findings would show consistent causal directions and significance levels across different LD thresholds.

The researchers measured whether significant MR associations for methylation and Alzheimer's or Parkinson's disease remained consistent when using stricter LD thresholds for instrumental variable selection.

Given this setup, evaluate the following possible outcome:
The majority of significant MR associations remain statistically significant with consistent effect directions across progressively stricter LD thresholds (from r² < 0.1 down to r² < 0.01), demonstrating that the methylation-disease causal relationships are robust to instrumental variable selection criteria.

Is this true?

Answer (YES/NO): YES